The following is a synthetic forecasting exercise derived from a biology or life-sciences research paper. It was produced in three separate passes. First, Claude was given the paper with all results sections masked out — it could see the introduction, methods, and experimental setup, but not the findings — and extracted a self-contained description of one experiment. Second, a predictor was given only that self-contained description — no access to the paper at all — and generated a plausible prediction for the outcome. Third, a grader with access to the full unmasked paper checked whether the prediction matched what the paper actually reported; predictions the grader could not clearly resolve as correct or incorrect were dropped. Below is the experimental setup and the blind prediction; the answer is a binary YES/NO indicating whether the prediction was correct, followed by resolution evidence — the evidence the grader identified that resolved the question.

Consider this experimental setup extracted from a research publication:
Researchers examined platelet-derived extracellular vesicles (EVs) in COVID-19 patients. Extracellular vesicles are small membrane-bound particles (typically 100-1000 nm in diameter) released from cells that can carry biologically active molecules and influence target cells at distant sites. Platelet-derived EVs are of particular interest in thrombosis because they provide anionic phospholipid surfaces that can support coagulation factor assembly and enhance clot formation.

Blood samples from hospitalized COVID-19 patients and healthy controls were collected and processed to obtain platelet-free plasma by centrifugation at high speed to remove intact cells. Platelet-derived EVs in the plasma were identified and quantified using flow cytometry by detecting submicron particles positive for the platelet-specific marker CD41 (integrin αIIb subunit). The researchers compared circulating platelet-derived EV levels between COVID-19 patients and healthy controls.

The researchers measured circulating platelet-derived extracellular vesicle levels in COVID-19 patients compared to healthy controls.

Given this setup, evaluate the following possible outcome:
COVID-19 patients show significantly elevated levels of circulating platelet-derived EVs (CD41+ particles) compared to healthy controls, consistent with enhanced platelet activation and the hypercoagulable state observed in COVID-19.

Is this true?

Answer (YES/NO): YES